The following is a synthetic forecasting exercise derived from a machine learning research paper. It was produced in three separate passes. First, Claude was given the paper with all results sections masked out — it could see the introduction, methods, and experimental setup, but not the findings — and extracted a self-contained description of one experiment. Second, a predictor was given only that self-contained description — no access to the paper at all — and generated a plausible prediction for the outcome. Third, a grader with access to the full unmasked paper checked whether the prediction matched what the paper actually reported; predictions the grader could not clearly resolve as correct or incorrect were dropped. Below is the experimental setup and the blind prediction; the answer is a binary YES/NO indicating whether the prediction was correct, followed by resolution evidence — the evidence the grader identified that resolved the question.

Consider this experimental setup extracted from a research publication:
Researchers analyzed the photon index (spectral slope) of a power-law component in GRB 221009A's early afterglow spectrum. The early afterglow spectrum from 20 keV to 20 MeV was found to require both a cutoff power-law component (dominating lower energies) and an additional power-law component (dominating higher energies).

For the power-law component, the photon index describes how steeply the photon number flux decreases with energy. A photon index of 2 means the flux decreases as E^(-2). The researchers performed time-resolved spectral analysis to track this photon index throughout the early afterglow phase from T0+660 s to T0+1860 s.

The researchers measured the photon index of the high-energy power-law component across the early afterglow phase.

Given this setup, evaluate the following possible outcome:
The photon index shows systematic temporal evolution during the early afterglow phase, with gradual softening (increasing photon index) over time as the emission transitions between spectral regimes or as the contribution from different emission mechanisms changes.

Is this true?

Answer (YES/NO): NO